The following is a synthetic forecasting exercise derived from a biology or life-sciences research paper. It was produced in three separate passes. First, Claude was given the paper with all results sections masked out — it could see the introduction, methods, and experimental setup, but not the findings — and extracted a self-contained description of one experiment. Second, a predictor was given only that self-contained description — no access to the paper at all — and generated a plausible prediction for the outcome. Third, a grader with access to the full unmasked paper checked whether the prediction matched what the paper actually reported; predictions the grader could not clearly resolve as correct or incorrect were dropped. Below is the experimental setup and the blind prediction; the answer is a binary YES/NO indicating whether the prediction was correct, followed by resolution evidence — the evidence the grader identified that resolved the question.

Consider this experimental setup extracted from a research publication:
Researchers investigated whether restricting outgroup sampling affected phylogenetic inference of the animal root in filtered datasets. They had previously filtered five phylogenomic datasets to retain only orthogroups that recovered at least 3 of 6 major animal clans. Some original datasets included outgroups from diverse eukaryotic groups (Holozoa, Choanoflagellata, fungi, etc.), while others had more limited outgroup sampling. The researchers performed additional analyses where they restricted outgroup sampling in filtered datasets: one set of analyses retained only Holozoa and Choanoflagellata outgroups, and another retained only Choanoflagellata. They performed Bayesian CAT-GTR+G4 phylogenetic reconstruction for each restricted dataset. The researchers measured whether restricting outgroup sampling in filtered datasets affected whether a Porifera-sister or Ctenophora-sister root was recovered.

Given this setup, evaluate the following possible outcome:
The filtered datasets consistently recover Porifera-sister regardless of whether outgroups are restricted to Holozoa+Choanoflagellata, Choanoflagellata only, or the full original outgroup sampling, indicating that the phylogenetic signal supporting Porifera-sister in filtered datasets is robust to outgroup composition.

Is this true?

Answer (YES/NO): NO